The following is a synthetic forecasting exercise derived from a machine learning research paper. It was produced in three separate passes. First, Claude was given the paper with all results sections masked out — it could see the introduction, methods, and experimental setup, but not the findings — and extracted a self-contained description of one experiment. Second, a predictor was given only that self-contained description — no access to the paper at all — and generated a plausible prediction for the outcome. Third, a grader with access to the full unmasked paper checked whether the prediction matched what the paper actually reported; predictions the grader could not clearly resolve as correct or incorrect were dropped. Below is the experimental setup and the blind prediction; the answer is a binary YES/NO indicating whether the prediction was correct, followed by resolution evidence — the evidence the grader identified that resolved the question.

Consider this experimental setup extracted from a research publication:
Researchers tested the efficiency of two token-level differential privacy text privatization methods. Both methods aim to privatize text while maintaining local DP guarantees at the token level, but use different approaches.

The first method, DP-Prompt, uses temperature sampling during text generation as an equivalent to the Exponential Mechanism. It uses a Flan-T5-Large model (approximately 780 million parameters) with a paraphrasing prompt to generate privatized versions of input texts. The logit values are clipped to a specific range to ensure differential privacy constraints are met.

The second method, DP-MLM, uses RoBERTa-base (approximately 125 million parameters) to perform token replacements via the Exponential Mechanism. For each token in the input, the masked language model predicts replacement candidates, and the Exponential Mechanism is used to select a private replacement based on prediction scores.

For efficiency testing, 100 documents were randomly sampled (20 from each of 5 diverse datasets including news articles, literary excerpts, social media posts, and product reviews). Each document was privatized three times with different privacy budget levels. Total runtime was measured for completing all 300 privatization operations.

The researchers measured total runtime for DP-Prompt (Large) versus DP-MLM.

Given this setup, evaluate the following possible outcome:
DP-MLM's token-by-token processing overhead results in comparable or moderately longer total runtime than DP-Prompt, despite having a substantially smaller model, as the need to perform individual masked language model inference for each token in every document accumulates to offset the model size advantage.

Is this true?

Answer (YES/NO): YES